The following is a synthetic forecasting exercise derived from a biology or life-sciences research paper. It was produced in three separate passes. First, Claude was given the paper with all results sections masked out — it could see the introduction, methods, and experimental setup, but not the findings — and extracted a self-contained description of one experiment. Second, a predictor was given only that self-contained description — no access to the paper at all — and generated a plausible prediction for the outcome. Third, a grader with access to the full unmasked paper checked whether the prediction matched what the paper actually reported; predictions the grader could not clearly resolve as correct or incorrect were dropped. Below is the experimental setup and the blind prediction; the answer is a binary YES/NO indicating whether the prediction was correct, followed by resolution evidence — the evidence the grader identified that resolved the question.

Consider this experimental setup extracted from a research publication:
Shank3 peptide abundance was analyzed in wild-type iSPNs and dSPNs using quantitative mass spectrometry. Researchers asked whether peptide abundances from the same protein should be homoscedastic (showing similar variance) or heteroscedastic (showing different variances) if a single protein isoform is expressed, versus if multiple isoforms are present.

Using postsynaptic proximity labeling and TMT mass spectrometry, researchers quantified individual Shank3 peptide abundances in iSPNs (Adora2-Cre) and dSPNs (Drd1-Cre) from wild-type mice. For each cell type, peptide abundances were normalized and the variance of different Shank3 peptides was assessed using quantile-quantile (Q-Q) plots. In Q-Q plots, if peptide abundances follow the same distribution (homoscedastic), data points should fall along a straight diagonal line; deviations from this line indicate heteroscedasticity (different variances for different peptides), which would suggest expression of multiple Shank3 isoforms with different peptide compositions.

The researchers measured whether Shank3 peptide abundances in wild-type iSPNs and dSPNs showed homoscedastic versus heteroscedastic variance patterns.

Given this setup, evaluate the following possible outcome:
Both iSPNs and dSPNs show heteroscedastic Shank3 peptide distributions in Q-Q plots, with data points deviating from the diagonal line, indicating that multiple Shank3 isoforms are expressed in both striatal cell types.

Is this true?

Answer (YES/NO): YES